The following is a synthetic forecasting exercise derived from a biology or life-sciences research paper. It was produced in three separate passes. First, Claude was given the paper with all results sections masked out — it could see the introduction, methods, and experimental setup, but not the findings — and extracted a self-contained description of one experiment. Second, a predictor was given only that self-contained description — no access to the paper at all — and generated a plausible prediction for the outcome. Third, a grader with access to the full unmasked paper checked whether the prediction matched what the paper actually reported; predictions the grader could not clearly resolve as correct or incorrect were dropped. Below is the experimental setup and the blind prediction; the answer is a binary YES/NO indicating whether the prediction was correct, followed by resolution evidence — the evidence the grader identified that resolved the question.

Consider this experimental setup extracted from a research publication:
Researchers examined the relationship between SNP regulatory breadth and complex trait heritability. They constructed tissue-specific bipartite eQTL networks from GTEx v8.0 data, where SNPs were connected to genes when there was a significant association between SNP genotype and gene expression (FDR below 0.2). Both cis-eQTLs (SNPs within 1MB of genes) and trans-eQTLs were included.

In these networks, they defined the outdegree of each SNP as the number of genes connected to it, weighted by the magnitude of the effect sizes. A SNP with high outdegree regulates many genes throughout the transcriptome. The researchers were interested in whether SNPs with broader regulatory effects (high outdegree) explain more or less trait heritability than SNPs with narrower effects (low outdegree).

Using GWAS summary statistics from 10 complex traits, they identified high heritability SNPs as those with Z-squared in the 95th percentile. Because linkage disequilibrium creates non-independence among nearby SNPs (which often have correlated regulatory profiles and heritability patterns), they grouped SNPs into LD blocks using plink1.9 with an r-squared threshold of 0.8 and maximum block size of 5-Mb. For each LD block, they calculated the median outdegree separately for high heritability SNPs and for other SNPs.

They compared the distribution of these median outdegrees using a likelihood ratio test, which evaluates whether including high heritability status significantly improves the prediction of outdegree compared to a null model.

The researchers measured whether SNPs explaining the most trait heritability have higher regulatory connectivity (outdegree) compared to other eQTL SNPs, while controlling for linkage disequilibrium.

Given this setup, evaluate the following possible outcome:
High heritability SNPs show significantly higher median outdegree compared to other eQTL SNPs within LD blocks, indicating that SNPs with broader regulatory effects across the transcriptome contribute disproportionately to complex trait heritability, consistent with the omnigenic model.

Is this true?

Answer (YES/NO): YES